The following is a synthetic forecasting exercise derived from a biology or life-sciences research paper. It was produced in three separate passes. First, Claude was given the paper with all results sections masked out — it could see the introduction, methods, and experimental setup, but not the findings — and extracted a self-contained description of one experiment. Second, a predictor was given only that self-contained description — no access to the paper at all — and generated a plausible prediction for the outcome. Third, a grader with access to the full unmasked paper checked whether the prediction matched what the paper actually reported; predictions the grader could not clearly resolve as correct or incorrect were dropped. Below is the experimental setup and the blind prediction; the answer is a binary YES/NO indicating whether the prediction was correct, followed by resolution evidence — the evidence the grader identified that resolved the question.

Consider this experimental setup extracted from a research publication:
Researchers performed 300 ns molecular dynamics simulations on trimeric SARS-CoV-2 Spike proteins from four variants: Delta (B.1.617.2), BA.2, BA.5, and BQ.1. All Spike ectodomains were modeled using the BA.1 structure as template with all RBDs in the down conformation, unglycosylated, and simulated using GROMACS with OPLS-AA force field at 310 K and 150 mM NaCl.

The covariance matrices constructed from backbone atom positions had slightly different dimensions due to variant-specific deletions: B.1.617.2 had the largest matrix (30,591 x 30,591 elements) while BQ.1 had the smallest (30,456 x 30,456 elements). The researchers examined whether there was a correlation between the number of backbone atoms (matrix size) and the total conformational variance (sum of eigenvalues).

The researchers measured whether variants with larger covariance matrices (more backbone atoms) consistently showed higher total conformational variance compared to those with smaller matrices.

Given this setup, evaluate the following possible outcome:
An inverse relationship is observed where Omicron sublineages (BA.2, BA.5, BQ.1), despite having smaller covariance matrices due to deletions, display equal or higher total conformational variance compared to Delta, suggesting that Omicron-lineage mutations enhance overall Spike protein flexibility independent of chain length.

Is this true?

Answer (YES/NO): NO